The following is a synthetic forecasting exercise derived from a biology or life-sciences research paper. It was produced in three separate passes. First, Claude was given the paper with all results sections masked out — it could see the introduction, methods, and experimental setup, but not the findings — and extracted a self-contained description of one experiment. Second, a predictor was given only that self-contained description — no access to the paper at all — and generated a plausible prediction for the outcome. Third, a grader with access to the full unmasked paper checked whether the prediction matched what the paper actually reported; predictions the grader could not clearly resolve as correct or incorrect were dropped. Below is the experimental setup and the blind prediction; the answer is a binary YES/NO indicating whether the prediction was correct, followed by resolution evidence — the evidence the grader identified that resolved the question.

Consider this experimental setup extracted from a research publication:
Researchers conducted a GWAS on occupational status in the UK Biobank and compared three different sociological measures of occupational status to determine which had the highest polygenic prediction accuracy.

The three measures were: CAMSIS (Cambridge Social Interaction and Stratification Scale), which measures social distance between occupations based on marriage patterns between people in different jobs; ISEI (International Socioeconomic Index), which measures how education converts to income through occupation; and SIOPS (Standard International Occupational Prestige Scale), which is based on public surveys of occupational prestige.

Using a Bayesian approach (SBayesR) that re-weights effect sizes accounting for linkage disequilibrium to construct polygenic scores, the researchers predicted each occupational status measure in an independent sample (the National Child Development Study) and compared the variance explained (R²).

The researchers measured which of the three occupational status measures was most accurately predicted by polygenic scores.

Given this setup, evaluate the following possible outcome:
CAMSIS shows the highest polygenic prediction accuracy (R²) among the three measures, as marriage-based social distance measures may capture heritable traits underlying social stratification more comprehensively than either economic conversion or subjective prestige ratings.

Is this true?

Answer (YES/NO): YES